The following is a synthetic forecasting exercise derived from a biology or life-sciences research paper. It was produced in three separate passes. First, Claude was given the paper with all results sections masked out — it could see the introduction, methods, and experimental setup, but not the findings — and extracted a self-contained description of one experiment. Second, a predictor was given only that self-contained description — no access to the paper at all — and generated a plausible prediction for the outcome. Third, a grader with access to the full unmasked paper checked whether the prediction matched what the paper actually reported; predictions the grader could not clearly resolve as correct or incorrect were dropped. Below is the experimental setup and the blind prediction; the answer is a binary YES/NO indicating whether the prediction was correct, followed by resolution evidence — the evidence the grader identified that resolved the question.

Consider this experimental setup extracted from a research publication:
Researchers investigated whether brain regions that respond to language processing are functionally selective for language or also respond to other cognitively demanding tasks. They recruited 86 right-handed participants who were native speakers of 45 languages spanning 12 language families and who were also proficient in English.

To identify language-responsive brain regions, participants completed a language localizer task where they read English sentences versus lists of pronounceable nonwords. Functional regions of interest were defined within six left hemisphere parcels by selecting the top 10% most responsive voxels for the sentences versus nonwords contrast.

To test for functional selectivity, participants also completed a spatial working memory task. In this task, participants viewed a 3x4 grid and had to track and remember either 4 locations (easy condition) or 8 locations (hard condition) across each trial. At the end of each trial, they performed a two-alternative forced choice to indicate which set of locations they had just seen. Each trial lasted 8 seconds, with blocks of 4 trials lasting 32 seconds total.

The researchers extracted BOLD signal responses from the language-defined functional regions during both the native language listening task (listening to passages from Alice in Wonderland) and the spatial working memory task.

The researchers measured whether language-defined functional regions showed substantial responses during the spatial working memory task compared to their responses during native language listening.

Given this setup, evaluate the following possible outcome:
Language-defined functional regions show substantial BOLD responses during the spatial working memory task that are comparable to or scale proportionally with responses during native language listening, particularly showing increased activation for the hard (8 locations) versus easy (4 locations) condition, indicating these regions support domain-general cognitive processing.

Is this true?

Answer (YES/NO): NO